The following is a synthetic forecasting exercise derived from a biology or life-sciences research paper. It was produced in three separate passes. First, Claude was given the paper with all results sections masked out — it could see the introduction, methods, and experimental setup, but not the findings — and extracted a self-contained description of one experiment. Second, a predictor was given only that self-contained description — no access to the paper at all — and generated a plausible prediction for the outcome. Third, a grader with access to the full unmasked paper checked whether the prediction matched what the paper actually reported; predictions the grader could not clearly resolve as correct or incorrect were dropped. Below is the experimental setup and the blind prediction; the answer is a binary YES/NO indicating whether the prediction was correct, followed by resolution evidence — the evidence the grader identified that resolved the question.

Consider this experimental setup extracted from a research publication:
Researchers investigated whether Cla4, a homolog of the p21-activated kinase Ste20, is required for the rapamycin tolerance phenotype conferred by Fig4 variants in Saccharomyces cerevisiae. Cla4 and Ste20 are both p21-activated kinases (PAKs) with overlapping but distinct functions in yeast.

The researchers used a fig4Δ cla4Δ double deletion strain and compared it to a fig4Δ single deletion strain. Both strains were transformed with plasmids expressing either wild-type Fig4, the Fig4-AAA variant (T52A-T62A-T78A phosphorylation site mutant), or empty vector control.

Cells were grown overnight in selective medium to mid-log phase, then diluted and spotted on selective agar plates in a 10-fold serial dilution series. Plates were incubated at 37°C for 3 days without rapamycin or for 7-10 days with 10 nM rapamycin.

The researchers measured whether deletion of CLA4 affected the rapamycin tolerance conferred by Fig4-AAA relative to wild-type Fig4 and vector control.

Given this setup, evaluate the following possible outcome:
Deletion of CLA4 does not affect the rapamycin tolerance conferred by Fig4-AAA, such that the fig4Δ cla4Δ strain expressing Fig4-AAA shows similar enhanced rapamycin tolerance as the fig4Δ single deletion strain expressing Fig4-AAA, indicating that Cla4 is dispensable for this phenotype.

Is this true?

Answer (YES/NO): YES